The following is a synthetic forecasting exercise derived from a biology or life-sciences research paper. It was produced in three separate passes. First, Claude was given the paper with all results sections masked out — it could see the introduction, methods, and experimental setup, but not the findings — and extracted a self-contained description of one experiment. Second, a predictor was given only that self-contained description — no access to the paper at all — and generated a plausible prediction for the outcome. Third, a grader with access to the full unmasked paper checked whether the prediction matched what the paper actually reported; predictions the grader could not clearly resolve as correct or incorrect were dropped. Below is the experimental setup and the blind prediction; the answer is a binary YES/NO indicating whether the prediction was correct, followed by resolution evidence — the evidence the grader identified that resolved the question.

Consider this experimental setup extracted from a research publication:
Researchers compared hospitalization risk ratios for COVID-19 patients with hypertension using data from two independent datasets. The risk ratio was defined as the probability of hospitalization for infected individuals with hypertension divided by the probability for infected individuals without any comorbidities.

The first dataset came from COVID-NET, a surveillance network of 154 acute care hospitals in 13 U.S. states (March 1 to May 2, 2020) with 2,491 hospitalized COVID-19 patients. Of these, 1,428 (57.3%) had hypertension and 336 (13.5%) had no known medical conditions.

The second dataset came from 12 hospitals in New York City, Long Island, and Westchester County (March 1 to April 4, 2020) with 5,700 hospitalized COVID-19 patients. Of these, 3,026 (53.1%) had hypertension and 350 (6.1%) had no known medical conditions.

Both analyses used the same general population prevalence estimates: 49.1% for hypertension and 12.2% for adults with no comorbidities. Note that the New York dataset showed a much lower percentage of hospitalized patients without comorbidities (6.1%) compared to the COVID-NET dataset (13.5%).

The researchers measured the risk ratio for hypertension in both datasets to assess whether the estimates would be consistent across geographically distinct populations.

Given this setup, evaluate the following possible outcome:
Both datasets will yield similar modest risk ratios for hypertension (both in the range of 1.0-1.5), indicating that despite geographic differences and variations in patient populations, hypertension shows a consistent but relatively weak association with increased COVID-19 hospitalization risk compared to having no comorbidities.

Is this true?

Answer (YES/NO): NO